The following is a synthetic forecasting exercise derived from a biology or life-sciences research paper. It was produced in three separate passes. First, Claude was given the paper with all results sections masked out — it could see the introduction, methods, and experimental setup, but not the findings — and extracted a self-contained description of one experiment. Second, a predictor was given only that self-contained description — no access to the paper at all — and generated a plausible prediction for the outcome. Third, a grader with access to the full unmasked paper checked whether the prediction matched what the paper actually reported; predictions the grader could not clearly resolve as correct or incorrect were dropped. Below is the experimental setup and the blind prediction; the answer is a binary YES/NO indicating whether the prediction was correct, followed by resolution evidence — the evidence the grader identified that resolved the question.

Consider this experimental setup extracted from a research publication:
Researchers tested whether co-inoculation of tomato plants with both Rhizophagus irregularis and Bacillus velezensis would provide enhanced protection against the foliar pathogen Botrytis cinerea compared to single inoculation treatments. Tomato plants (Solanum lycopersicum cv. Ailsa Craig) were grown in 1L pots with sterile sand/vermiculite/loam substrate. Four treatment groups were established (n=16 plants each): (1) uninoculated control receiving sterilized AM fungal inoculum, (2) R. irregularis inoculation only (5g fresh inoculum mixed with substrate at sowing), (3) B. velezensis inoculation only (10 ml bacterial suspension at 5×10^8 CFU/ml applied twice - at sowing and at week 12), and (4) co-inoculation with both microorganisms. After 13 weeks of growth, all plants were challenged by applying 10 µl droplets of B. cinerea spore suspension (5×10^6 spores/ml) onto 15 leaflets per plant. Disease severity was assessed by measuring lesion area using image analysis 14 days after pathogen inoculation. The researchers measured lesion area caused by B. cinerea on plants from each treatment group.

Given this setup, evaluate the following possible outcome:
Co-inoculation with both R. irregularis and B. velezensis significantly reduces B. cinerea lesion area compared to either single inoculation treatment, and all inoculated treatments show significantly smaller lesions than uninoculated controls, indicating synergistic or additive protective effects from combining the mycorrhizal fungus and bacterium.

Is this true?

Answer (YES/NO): YES